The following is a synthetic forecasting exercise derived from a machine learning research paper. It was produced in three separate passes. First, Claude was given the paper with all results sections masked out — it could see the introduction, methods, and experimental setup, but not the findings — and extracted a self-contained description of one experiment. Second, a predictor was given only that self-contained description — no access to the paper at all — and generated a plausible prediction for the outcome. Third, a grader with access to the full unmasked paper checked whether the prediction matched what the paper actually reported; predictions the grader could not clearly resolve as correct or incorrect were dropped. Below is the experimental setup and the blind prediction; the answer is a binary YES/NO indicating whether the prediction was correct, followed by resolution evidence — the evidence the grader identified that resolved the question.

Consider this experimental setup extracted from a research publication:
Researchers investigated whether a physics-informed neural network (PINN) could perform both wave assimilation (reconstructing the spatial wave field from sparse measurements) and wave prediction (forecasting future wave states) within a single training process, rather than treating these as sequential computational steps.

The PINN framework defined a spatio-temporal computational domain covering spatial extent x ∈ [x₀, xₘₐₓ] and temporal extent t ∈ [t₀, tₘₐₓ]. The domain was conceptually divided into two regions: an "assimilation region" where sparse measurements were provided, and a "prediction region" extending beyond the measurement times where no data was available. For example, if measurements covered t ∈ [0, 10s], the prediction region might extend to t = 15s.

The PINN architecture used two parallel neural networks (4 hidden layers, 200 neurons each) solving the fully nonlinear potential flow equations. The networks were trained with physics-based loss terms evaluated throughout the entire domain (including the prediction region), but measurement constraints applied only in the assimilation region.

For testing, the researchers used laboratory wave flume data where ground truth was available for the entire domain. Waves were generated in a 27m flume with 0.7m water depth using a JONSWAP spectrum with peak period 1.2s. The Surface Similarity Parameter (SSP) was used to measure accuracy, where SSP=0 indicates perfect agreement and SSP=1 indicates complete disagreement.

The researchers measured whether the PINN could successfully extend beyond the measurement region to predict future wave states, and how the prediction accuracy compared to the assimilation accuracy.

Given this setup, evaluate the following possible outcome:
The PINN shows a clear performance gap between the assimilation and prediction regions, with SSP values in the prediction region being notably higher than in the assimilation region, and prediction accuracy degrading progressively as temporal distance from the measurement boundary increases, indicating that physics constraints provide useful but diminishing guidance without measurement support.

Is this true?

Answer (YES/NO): YES